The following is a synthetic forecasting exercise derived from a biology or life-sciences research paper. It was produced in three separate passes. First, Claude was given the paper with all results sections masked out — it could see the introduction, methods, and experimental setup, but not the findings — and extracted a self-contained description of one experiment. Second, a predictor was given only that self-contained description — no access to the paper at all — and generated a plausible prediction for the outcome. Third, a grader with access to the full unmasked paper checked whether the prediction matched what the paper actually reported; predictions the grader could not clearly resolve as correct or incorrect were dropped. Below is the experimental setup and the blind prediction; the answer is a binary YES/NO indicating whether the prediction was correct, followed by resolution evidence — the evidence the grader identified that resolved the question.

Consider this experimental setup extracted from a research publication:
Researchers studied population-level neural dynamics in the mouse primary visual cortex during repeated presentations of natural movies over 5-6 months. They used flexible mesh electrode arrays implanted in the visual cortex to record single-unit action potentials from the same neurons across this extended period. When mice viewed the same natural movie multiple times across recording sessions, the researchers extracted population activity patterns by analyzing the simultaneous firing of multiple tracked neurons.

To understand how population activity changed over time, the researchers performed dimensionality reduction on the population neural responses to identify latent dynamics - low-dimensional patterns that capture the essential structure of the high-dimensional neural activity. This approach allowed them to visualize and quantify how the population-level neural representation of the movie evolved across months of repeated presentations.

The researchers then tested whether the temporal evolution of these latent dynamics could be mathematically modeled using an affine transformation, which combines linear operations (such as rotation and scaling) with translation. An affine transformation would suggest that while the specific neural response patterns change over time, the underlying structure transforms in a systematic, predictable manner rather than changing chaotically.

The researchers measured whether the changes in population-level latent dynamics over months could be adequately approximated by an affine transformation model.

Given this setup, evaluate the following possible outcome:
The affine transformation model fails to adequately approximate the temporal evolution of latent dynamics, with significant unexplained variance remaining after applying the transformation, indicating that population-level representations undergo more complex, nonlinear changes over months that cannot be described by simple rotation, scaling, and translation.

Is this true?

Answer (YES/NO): NO